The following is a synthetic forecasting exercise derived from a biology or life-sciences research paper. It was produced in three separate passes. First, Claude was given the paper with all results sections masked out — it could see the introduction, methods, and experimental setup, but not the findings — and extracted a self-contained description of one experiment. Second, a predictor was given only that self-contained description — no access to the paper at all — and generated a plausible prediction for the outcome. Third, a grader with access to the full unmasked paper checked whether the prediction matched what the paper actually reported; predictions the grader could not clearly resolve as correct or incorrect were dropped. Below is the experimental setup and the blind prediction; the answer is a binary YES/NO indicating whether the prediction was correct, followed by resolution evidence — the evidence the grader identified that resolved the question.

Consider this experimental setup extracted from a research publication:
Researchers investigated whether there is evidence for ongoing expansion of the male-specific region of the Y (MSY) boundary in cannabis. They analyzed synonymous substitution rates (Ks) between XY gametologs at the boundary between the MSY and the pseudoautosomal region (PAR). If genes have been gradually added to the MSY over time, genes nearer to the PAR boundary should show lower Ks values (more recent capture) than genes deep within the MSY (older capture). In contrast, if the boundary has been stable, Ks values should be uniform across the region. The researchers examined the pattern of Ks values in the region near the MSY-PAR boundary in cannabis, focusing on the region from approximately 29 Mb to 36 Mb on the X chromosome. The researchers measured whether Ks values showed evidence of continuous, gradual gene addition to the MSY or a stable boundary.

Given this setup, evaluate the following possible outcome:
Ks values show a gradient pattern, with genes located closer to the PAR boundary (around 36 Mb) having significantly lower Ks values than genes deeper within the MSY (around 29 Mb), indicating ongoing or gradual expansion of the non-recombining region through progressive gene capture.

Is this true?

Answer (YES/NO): YES